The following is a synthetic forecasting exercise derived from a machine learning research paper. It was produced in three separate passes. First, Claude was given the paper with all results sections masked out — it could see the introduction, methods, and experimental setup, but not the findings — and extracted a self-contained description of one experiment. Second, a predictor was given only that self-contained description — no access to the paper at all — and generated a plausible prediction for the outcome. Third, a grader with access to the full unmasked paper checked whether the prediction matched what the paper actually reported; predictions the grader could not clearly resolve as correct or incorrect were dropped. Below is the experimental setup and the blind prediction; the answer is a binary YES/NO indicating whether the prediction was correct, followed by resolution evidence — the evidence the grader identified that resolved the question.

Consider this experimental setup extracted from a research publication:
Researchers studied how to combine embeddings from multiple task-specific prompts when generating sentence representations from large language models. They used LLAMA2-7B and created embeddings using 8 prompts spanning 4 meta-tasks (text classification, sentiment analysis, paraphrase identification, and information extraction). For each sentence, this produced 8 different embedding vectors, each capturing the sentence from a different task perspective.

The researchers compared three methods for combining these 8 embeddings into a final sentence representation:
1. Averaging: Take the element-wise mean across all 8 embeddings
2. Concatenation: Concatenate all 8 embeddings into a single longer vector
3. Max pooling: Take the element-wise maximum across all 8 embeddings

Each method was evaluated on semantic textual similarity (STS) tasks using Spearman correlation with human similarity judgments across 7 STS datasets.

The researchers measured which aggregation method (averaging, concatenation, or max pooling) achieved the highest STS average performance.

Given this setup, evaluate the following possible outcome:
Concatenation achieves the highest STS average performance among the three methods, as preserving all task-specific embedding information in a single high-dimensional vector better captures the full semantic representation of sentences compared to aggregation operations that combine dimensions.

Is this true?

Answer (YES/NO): NO